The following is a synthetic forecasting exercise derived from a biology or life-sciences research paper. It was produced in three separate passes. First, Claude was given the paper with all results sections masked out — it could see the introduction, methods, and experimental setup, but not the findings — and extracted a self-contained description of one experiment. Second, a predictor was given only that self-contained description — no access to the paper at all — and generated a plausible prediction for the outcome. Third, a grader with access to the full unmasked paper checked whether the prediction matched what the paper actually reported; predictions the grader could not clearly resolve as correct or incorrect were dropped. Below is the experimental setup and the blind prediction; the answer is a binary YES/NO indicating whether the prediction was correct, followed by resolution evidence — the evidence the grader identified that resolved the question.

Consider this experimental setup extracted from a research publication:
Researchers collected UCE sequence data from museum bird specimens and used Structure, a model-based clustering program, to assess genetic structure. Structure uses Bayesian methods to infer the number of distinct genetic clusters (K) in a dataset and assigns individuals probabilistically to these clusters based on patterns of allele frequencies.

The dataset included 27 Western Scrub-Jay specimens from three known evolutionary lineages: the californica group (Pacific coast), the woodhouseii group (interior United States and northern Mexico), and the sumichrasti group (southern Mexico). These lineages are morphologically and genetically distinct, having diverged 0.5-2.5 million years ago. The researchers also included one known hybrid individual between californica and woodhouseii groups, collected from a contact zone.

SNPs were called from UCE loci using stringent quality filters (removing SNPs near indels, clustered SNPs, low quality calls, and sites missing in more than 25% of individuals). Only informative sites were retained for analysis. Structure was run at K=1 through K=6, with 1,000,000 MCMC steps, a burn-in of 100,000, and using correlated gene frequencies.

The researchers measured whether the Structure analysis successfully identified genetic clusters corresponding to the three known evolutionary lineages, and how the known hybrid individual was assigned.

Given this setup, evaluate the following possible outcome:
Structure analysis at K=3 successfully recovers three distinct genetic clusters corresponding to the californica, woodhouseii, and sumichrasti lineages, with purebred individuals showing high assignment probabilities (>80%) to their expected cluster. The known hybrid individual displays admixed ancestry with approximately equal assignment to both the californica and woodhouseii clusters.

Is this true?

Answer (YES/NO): NO